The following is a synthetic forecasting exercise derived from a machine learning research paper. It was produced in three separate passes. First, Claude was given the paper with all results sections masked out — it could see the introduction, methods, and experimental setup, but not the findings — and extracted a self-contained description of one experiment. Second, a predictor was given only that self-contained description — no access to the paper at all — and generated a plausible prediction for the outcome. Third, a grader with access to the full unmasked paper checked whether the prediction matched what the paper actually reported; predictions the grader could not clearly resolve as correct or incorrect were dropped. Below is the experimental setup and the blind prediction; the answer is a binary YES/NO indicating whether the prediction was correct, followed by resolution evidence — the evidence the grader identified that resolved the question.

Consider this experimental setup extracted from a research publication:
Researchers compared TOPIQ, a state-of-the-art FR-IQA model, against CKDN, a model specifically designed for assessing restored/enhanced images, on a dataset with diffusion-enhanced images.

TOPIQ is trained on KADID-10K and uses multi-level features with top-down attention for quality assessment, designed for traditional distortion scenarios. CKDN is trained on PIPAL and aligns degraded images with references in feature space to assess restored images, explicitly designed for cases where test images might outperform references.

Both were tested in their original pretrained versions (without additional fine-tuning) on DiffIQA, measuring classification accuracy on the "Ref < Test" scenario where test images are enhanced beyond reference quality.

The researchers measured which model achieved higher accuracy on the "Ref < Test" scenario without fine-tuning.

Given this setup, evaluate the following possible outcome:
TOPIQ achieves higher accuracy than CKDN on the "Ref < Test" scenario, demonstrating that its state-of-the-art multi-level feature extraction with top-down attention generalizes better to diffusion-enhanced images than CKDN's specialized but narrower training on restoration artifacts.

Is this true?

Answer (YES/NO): NO